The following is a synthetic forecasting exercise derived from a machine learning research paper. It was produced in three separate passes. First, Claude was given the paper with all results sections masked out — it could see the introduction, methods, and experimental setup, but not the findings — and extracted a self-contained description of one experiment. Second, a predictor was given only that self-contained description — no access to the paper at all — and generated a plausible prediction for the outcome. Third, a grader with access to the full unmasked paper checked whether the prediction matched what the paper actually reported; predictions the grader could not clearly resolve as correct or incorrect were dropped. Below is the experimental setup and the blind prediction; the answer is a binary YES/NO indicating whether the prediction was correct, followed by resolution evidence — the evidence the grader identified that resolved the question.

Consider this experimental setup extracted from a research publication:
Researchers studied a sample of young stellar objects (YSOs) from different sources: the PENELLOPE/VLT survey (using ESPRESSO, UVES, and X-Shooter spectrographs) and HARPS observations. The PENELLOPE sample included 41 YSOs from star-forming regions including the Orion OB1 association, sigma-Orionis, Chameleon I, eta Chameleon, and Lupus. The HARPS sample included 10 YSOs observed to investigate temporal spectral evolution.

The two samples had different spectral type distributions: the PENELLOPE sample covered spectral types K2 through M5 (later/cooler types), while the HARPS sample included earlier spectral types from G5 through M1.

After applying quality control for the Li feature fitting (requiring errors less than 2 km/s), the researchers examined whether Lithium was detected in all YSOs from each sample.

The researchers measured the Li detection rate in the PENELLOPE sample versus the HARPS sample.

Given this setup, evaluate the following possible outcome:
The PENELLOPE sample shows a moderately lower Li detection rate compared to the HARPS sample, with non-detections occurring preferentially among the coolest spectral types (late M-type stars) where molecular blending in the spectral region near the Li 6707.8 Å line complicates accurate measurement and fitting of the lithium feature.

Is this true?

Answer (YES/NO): NO